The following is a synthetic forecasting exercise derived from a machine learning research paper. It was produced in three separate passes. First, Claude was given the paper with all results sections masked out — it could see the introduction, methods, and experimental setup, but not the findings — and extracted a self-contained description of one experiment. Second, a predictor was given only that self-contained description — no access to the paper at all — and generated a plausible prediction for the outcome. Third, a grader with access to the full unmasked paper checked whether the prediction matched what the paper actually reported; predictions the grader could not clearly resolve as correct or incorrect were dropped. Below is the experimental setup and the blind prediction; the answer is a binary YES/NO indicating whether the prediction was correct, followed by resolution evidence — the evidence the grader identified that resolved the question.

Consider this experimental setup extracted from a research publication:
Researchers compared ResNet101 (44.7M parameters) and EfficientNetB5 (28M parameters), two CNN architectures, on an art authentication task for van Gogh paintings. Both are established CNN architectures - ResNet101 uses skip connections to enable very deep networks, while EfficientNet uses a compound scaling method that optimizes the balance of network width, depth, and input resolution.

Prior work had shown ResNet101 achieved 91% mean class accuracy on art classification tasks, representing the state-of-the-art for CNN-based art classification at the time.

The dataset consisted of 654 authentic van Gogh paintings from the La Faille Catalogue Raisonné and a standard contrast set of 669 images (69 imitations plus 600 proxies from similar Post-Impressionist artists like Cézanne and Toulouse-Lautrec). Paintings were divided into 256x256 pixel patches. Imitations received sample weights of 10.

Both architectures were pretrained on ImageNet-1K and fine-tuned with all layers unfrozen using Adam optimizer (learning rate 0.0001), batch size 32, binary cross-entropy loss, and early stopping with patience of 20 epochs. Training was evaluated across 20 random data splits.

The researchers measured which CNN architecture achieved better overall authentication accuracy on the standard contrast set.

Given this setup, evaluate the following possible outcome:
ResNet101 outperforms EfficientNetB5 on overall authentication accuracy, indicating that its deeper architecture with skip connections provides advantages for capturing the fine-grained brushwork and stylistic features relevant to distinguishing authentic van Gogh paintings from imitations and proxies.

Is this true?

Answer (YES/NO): NO